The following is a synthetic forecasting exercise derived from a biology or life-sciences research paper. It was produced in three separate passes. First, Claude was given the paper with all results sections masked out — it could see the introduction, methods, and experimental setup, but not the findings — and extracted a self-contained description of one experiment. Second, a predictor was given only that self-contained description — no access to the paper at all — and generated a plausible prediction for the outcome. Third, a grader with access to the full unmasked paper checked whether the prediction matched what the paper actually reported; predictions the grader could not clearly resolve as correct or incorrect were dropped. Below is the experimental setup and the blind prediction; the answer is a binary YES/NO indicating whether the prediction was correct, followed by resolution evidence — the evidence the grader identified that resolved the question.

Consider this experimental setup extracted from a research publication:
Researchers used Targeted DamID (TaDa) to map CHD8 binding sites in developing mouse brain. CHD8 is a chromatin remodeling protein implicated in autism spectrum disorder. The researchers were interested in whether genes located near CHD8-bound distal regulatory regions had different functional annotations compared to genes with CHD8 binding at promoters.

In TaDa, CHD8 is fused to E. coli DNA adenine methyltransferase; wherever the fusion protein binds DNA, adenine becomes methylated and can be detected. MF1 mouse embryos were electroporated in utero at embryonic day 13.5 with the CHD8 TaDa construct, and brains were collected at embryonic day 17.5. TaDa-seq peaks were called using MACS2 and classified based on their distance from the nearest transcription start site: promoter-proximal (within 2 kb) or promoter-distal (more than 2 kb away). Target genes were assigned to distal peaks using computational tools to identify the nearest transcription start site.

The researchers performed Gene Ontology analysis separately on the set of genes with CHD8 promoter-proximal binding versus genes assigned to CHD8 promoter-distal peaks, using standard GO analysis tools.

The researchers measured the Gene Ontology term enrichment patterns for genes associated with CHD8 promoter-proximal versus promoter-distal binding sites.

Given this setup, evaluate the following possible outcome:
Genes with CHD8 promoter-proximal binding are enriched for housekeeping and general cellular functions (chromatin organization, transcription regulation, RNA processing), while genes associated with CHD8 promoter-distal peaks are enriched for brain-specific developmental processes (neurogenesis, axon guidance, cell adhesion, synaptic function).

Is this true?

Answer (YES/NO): YES